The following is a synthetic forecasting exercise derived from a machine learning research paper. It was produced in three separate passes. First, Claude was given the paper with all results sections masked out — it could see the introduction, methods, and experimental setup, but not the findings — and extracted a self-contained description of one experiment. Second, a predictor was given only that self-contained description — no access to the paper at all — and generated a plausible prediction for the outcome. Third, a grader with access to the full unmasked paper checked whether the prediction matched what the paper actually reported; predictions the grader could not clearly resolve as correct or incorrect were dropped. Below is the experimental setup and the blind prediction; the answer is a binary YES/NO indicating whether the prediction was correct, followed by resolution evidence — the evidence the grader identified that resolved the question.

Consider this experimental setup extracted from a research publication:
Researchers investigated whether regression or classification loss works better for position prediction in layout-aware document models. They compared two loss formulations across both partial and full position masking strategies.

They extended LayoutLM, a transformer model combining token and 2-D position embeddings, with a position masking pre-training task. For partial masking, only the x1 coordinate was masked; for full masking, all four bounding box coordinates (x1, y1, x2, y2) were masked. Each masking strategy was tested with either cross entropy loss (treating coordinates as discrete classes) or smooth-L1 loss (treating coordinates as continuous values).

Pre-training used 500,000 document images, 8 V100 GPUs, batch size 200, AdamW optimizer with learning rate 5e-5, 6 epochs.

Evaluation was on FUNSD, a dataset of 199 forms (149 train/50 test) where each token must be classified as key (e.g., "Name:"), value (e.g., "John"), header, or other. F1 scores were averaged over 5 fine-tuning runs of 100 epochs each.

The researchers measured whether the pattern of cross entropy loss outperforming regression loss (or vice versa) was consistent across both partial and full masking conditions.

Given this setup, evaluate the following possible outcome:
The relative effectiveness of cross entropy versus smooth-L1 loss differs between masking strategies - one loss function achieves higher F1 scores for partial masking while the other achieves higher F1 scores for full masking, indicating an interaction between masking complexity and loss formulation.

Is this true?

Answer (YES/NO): NO